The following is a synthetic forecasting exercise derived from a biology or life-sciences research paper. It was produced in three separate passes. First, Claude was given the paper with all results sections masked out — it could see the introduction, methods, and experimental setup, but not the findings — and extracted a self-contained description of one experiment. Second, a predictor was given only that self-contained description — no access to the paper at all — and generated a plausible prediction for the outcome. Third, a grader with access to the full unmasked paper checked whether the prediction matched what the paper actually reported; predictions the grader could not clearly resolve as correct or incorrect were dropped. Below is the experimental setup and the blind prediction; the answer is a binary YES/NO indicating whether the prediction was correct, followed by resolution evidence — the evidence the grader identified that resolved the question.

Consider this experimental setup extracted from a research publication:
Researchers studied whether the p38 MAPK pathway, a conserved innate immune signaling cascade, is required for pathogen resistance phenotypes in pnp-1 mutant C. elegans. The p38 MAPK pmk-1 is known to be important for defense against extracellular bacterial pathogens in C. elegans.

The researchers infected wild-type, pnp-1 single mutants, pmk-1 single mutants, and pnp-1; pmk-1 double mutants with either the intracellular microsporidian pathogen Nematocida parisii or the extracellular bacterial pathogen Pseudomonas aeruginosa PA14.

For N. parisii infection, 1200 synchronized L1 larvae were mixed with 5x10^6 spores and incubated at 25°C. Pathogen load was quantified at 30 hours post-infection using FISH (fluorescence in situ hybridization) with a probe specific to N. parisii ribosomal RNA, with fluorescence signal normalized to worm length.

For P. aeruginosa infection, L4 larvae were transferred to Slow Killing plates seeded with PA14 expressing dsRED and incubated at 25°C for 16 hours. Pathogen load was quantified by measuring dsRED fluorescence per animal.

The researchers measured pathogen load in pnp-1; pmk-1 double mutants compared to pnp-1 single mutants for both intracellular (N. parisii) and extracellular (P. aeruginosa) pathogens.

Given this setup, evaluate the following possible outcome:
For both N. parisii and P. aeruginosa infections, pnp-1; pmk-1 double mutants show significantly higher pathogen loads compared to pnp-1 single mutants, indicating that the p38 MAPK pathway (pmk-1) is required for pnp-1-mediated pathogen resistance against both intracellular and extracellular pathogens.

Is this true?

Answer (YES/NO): NO